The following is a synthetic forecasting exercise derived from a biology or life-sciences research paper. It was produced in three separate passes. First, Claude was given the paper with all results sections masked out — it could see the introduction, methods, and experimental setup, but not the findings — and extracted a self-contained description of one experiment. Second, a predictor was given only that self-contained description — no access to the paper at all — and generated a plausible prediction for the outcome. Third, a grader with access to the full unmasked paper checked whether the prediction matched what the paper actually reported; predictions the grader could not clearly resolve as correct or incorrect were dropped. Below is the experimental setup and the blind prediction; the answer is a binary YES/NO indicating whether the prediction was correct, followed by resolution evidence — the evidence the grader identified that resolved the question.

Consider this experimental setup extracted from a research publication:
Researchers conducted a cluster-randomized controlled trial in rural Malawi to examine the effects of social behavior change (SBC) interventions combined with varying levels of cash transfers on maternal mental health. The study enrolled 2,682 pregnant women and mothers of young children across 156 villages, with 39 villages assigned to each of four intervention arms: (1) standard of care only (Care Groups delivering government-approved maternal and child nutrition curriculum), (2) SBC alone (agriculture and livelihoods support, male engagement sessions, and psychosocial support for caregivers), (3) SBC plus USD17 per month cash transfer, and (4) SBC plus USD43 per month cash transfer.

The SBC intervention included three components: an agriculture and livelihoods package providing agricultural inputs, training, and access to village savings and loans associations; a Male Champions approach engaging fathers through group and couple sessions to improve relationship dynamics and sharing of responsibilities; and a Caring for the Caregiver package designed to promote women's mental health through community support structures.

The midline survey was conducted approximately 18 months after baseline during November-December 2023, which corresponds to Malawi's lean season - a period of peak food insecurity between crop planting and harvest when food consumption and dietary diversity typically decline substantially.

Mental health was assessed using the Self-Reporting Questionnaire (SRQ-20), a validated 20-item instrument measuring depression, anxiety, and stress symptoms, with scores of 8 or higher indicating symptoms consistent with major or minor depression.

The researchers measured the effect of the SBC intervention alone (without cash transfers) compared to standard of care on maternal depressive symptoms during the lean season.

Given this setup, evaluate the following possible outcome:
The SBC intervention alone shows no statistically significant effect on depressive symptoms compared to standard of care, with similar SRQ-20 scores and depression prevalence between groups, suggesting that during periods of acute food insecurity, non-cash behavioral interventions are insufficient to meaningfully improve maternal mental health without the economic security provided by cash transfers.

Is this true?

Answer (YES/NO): YES